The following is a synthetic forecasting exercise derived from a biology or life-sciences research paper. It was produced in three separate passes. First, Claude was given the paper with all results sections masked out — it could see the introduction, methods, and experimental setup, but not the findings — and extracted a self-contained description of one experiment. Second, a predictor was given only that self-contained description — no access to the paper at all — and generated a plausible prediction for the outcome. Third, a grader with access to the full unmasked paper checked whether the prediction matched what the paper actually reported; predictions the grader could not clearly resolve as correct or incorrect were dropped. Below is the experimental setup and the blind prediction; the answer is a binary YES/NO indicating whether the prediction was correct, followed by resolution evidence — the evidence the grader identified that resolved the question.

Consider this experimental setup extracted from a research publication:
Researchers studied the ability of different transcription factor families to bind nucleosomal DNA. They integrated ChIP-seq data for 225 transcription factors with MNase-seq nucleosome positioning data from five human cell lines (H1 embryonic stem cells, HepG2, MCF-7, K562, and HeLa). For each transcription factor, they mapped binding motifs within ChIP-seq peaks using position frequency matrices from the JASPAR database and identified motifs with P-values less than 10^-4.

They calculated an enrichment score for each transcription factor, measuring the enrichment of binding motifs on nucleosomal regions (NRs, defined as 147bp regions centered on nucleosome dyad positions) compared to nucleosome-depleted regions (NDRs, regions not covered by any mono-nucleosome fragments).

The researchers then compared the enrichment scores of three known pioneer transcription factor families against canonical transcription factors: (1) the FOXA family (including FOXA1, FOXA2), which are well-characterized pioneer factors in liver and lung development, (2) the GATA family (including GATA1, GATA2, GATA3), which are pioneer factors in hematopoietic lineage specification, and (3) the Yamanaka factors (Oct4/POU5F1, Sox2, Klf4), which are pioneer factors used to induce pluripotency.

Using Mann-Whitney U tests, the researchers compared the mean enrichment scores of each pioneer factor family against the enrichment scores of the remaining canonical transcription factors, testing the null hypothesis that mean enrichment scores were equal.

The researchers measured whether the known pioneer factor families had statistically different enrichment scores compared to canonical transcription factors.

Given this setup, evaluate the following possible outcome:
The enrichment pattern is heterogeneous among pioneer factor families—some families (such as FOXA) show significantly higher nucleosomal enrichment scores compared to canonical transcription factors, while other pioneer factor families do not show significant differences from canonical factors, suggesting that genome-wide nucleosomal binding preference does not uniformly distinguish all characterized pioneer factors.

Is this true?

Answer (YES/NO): YES